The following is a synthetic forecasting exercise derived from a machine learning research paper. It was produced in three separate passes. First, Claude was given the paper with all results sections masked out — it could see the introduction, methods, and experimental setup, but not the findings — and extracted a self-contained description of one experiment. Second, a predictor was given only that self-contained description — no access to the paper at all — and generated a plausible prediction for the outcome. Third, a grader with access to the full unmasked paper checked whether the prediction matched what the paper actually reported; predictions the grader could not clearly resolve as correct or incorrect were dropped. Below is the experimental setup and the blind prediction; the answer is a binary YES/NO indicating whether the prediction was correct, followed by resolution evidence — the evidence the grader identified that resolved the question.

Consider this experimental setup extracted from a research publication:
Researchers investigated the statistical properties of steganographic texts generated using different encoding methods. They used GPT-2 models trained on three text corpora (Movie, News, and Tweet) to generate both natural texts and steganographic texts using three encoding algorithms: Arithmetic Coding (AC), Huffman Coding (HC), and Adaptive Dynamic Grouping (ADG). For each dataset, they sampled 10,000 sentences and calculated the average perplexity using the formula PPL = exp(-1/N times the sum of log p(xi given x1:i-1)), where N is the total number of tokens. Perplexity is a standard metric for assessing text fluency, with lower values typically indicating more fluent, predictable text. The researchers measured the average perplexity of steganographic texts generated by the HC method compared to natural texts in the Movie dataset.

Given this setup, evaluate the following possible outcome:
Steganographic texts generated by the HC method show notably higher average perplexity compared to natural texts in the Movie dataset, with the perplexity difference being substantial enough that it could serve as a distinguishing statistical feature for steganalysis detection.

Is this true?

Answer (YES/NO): NO